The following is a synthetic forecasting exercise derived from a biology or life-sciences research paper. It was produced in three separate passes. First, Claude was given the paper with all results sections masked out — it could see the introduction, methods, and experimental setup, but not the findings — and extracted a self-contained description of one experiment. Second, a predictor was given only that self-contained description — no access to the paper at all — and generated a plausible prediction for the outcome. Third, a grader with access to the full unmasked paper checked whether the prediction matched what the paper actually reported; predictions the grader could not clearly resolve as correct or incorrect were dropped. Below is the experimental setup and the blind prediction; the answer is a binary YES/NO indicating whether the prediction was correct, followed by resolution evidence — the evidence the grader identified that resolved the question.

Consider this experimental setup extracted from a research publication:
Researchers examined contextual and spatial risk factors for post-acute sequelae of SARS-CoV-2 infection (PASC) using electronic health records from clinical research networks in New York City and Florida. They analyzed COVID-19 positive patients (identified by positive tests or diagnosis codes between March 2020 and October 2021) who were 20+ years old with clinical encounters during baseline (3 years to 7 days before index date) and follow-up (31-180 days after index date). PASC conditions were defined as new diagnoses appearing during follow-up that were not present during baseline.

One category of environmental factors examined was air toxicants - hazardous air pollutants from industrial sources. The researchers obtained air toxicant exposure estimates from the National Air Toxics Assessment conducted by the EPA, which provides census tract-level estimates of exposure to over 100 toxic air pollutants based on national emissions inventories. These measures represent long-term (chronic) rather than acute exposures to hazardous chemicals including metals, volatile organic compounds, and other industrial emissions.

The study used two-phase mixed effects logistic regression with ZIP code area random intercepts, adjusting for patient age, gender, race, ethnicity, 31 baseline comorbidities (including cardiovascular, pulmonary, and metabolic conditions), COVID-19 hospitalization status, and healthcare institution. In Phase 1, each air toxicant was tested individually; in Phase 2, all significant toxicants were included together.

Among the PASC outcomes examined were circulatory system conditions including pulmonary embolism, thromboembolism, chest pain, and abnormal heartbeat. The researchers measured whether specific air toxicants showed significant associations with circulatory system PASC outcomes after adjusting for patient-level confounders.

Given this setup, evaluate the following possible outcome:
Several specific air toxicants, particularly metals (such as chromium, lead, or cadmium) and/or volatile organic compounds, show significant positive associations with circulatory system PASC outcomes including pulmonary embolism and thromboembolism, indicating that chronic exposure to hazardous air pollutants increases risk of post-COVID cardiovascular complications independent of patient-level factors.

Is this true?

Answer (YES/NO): NO